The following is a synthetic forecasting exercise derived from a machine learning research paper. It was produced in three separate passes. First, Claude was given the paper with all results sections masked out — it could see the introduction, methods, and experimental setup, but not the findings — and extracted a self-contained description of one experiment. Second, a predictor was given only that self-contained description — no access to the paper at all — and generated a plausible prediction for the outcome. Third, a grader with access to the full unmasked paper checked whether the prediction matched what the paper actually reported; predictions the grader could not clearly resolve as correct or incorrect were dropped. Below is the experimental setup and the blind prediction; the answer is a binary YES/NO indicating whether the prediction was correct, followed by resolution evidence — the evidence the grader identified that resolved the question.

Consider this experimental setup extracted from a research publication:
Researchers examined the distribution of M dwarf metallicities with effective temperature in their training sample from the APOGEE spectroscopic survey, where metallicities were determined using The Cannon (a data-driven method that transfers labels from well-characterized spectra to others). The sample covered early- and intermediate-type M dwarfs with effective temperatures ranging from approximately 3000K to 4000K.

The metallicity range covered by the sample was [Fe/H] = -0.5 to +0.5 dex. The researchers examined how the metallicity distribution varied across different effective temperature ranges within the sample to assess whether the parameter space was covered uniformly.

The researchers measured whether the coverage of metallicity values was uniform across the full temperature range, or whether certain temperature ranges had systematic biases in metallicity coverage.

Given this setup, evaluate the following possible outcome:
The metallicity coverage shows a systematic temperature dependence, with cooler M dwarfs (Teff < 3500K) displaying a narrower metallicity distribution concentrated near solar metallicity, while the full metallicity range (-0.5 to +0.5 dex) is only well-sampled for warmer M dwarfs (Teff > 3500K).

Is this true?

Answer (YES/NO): YES